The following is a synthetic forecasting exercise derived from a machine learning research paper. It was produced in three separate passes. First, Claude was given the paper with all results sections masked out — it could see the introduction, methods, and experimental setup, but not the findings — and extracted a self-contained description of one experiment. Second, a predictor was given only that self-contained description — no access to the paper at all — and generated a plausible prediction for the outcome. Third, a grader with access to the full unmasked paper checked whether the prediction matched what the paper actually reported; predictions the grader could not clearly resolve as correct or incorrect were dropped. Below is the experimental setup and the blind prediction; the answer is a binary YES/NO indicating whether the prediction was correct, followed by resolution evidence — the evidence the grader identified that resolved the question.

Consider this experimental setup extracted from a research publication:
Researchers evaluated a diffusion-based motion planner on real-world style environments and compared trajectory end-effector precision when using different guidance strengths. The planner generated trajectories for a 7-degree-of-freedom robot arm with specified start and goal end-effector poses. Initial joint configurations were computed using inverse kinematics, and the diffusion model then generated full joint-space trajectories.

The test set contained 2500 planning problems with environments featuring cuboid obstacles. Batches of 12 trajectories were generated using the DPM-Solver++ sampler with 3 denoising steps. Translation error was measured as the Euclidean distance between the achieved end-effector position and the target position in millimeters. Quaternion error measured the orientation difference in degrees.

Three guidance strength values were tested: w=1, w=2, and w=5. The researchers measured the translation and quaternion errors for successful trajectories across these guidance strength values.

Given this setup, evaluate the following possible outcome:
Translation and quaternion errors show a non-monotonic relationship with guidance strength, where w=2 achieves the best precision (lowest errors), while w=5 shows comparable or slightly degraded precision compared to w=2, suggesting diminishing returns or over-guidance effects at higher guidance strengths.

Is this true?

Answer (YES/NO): NO